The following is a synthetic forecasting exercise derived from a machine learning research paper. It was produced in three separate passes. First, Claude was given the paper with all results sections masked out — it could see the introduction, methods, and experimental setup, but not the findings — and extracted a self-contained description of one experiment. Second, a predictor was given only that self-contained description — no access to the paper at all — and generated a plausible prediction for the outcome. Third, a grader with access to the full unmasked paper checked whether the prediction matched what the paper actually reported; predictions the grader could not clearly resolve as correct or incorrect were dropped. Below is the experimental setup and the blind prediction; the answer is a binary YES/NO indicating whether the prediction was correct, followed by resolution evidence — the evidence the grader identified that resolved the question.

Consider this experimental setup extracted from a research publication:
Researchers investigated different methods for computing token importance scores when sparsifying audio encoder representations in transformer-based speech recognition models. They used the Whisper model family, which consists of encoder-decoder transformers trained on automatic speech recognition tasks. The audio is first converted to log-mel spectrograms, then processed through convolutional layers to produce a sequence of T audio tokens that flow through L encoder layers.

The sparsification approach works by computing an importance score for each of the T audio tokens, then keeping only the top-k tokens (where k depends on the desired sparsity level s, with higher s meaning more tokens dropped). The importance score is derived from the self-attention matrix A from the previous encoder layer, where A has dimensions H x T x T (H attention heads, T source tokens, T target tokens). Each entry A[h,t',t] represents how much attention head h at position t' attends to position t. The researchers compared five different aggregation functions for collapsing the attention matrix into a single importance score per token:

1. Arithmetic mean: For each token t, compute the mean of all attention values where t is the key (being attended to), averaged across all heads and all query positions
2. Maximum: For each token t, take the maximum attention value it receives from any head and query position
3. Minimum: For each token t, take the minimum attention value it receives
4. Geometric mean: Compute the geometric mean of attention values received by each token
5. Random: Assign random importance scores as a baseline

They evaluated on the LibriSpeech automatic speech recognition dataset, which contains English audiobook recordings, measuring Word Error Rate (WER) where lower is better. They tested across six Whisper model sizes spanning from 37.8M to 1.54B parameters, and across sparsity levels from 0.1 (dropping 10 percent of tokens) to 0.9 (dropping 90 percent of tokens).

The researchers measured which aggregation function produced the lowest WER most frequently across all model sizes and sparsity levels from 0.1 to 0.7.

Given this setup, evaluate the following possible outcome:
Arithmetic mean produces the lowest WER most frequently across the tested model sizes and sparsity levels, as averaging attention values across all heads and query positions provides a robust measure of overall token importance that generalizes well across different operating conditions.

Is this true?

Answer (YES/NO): YES